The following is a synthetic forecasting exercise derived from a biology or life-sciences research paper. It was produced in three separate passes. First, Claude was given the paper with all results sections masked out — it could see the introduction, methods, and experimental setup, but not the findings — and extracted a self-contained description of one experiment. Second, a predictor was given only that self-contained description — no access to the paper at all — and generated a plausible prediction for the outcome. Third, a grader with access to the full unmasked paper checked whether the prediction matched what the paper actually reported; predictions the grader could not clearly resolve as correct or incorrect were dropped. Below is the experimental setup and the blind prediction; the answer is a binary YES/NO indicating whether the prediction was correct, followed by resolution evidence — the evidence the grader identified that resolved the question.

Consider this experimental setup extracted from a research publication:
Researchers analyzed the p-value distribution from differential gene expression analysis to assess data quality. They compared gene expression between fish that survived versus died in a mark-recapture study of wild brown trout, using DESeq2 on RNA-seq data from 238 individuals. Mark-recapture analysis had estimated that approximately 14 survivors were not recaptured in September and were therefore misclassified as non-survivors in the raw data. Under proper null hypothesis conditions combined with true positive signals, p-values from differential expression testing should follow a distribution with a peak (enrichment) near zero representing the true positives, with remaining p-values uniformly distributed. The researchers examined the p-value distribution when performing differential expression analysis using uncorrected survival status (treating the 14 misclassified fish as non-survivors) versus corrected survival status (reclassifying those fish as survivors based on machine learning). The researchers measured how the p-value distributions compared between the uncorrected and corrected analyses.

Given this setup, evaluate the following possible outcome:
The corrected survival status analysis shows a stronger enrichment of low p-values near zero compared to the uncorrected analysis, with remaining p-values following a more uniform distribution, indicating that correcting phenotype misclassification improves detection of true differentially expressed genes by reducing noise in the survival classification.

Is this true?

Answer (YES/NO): YES